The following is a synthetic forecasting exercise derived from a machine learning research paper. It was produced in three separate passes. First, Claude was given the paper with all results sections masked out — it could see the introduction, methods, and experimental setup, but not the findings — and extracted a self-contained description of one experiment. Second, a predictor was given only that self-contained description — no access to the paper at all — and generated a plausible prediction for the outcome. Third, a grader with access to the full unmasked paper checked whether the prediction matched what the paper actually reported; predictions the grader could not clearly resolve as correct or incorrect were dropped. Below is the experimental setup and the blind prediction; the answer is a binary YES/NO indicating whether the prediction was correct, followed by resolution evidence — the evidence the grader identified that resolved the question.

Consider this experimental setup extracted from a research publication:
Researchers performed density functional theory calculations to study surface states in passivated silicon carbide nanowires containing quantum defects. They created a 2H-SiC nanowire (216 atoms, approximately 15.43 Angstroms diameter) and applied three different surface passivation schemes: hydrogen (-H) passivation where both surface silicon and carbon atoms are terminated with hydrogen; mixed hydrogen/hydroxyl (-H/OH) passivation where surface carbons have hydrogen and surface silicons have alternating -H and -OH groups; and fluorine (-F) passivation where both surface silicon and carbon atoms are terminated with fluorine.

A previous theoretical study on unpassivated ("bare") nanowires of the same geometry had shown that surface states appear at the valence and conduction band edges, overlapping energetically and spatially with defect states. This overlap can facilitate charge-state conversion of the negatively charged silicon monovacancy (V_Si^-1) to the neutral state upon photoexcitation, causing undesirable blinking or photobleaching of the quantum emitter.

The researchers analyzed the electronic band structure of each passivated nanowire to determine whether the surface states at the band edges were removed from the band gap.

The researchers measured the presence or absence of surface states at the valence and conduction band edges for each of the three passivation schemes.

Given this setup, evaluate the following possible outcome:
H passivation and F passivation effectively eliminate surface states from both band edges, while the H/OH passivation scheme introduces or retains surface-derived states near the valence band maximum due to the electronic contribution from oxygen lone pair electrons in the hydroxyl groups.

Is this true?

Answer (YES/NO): NO